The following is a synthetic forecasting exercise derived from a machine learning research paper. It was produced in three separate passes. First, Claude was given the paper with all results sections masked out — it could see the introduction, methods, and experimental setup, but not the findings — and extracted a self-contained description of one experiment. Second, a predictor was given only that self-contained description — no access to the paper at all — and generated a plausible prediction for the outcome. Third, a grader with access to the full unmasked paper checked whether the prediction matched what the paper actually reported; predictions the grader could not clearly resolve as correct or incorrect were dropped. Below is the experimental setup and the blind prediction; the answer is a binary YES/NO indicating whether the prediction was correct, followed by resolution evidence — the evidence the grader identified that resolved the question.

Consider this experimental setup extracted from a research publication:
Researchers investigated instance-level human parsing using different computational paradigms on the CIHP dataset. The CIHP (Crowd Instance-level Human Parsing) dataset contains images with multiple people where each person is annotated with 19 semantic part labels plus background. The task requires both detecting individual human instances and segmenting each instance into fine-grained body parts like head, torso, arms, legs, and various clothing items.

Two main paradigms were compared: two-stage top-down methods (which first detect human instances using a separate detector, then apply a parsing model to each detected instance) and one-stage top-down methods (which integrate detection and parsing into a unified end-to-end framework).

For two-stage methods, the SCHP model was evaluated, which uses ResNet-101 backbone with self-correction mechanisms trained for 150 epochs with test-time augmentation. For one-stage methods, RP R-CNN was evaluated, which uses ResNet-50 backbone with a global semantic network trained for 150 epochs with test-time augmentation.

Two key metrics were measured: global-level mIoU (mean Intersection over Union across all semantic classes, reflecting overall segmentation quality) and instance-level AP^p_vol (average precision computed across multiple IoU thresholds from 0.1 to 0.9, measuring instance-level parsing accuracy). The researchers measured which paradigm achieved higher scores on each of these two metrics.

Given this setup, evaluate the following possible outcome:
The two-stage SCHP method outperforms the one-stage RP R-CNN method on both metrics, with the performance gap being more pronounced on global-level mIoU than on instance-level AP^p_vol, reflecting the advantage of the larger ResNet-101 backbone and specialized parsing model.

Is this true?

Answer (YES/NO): NO